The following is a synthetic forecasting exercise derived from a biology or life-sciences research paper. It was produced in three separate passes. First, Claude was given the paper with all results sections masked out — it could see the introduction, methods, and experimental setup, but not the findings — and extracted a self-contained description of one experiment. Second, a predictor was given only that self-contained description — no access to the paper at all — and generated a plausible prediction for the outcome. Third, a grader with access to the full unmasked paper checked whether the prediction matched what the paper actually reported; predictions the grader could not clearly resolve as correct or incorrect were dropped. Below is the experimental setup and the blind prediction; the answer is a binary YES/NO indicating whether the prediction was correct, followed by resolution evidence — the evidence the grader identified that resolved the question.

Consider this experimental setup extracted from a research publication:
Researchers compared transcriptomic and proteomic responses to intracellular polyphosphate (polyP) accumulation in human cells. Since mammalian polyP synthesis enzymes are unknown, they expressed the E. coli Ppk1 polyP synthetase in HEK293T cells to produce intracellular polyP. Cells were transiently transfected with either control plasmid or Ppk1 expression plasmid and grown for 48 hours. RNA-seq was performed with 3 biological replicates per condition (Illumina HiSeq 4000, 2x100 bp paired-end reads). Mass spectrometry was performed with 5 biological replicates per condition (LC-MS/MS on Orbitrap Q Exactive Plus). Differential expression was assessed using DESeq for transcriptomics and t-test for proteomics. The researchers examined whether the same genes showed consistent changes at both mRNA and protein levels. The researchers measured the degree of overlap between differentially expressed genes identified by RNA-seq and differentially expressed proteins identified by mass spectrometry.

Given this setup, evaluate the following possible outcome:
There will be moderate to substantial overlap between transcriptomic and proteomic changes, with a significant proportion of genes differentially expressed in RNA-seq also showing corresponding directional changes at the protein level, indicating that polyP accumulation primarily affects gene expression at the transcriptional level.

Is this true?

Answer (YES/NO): NO